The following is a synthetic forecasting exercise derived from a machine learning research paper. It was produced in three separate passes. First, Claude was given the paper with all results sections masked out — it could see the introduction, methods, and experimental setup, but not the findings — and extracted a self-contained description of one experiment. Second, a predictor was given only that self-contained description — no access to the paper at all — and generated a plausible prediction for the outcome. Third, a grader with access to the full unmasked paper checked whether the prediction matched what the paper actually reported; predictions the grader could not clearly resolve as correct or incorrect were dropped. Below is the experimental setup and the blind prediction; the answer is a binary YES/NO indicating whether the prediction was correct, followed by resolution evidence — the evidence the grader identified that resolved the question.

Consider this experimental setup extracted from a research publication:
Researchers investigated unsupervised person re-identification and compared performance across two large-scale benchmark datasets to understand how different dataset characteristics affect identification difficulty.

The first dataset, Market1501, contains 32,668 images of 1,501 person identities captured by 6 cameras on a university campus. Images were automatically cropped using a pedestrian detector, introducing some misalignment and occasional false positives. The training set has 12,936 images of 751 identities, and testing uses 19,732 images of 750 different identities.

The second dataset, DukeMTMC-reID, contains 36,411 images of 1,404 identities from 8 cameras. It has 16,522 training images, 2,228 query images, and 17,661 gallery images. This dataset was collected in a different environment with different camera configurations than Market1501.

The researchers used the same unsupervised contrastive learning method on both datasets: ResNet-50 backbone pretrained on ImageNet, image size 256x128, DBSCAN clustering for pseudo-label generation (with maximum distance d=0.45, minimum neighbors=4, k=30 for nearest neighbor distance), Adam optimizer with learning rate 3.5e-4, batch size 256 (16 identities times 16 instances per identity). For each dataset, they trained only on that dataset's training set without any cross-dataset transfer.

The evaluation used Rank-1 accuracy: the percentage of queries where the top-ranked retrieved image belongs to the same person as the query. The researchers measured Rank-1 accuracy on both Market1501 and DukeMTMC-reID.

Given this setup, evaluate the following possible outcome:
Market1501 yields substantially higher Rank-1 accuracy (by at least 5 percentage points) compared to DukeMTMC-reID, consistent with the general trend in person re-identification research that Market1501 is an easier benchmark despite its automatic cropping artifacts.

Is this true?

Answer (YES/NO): YES